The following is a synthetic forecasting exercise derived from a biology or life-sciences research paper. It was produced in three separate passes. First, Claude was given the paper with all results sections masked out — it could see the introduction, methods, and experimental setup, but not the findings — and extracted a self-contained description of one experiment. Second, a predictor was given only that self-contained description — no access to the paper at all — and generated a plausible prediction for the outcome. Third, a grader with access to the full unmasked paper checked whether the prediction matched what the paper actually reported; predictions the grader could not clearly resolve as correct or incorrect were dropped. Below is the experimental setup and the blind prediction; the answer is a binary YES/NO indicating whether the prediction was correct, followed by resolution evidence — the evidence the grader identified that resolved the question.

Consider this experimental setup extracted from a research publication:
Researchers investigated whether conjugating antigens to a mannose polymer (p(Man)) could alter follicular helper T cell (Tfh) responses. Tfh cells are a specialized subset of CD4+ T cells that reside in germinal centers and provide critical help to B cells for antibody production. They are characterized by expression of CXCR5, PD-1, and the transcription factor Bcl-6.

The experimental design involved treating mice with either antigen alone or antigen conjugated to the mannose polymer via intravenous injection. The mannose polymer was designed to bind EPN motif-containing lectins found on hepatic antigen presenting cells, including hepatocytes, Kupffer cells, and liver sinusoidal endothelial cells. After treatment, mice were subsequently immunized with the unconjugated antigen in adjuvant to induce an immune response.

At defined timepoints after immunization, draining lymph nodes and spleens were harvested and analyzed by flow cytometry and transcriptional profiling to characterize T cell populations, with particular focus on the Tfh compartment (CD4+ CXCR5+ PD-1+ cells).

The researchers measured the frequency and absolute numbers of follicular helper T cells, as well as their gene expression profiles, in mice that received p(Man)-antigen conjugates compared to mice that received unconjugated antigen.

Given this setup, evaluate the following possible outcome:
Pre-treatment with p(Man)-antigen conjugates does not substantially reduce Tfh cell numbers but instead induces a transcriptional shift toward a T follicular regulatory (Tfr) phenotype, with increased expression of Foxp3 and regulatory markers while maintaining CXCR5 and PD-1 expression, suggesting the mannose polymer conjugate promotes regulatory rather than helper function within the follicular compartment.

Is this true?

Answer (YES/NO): NO